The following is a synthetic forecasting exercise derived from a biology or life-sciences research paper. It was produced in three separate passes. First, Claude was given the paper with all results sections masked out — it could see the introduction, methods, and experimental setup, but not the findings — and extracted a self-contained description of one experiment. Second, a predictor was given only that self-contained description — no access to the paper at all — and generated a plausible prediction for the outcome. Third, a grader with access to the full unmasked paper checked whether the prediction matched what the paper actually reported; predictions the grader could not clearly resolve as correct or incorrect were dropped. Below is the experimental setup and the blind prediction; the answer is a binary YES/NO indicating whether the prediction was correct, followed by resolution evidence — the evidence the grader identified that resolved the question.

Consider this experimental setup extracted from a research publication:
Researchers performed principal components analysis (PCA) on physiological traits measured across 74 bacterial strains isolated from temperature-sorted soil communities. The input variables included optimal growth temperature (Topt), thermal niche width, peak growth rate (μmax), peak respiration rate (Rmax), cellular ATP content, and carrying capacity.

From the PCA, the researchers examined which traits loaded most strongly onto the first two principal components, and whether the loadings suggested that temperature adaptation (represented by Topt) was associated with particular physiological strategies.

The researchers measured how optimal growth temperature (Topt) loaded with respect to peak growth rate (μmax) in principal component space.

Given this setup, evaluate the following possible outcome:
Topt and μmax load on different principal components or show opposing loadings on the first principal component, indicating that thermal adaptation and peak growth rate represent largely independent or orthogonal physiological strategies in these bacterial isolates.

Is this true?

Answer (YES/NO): YES